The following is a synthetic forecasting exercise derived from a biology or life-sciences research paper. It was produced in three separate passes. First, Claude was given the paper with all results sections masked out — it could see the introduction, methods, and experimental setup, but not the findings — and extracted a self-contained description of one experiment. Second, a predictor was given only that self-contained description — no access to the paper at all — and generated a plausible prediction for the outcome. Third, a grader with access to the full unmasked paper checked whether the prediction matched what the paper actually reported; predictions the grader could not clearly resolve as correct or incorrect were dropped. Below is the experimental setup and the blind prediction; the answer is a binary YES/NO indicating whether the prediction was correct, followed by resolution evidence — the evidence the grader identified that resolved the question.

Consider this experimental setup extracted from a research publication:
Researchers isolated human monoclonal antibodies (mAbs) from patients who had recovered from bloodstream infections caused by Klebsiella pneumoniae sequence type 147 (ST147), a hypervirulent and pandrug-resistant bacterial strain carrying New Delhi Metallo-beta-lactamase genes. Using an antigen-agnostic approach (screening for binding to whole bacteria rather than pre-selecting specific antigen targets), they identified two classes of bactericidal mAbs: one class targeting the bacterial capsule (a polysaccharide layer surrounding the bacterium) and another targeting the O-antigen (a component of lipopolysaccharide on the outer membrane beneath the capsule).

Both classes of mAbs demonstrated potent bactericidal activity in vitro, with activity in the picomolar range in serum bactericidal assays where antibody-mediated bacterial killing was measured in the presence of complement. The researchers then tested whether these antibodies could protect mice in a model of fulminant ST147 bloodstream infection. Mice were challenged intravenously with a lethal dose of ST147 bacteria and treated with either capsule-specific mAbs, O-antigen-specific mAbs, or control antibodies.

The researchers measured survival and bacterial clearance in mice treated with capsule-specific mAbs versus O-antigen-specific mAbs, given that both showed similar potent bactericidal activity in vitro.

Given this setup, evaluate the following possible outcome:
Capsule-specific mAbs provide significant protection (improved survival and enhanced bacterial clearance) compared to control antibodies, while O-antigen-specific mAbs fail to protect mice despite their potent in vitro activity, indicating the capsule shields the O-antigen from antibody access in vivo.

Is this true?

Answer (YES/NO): YES